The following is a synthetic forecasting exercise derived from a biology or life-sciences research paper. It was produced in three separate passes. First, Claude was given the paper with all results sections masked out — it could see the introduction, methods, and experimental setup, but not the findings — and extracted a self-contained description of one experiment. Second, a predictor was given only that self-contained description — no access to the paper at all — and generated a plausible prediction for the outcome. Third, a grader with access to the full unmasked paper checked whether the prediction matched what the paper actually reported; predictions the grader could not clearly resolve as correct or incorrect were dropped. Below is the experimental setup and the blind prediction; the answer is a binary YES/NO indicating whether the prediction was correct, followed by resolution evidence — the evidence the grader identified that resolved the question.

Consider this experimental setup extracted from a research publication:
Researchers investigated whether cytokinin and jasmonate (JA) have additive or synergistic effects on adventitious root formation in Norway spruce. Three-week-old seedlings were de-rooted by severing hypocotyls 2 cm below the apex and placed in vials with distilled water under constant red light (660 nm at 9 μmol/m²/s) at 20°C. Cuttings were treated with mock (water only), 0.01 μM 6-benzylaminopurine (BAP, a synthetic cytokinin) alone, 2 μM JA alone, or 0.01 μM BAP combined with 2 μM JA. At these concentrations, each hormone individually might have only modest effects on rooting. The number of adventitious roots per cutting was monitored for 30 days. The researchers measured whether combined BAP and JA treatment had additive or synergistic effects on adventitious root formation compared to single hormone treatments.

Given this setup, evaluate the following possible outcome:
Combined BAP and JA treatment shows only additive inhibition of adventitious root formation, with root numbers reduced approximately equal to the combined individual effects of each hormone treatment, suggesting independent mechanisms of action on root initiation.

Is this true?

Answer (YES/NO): NO